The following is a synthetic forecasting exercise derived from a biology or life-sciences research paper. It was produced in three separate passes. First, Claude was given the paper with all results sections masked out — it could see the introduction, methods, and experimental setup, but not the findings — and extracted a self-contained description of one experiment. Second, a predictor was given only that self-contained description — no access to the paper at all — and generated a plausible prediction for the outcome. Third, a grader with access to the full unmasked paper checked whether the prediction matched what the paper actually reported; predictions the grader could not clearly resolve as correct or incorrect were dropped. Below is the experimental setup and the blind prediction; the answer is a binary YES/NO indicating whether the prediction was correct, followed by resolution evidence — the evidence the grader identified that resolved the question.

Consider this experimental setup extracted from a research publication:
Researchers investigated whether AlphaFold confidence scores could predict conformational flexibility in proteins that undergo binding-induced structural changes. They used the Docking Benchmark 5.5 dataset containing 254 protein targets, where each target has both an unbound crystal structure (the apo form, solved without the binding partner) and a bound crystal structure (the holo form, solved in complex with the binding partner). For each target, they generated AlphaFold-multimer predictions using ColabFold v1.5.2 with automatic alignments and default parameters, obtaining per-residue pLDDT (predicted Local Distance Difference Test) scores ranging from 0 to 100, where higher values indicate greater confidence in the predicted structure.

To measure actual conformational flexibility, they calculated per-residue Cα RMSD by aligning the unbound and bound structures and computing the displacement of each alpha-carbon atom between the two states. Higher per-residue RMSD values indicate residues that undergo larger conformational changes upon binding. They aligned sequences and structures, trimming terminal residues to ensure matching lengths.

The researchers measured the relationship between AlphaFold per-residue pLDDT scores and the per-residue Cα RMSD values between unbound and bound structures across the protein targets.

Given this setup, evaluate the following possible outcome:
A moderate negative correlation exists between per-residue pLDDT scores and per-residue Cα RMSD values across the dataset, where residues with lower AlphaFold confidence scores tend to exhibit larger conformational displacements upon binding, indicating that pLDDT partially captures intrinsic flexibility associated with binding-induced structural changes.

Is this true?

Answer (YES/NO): YES